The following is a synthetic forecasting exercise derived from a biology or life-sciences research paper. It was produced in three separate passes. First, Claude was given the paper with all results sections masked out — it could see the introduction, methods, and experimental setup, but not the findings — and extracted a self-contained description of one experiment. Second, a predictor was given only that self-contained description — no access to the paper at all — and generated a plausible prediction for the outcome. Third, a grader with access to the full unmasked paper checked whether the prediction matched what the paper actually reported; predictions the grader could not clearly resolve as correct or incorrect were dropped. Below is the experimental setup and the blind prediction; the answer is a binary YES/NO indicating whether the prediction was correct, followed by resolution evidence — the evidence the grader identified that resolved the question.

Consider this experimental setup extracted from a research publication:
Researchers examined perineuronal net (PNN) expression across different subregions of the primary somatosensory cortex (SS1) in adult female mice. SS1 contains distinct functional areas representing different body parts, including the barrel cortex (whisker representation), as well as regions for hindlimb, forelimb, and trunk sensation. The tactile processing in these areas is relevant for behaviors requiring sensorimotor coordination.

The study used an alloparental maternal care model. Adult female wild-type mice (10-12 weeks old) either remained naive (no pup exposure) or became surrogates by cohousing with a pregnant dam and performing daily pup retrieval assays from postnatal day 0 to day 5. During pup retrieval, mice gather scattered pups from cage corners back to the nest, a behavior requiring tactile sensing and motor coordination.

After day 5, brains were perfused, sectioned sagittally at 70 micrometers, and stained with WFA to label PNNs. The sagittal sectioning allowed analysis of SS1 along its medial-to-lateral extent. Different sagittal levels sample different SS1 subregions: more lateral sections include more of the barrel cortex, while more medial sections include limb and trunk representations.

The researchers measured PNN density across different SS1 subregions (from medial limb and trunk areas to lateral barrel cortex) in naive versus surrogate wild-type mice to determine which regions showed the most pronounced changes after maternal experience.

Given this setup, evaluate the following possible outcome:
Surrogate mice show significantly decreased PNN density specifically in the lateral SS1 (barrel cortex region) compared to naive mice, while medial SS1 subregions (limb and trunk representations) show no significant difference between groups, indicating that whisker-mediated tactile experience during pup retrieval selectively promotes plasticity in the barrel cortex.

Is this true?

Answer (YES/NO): NO